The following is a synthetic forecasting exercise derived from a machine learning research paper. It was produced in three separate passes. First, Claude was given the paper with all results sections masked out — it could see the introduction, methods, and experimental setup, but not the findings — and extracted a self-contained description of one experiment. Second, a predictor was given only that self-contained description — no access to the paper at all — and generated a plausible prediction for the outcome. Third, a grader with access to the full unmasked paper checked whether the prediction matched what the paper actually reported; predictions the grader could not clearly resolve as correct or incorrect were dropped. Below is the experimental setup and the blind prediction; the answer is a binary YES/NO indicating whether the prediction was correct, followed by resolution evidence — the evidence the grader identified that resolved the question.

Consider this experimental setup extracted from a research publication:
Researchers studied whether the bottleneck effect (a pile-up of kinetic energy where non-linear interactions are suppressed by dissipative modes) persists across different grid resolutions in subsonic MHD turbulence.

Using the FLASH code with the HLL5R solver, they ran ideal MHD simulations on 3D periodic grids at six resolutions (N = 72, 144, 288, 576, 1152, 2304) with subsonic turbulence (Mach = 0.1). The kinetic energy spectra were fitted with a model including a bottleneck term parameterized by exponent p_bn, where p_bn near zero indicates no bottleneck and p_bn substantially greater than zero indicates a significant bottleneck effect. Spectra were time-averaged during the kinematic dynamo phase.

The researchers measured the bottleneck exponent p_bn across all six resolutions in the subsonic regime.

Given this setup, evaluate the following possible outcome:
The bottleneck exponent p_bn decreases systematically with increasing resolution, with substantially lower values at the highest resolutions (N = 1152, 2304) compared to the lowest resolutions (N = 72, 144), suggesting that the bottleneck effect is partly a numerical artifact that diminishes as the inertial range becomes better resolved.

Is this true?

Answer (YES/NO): NO